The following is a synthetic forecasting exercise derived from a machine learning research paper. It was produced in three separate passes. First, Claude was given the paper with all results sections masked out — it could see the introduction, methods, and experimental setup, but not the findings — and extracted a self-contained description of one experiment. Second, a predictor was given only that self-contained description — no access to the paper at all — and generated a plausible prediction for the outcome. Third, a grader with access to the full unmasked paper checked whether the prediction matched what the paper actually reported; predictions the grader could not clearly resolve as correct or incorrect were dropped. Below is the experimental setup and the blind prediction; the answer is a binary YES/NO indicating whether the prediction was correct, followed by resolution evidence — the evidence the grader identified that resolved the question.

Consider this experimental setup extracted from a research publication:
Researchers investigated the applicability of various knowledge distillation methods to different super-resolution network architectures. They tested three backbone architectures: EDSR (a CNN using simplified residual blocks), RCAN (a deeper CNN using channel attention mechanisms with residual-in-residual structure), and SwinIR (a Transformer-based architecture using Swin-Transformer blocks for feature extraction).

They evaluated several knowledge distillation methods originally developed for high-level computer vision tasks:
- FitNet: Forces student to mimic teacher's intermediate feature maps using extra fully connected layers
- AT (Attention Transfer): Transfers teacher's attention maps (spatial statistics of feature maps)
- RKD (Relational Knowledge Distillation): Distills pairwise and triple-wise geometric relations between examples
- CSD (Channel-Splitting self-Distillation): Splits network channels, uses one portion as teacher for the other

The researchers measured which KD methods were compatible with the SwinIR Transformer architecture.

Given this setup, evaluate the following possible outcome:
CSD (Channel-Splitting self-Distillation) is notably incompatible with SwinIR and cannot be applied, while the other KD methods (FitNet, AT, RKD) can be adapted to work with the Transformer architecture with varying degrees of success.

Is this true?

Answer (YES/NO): NO